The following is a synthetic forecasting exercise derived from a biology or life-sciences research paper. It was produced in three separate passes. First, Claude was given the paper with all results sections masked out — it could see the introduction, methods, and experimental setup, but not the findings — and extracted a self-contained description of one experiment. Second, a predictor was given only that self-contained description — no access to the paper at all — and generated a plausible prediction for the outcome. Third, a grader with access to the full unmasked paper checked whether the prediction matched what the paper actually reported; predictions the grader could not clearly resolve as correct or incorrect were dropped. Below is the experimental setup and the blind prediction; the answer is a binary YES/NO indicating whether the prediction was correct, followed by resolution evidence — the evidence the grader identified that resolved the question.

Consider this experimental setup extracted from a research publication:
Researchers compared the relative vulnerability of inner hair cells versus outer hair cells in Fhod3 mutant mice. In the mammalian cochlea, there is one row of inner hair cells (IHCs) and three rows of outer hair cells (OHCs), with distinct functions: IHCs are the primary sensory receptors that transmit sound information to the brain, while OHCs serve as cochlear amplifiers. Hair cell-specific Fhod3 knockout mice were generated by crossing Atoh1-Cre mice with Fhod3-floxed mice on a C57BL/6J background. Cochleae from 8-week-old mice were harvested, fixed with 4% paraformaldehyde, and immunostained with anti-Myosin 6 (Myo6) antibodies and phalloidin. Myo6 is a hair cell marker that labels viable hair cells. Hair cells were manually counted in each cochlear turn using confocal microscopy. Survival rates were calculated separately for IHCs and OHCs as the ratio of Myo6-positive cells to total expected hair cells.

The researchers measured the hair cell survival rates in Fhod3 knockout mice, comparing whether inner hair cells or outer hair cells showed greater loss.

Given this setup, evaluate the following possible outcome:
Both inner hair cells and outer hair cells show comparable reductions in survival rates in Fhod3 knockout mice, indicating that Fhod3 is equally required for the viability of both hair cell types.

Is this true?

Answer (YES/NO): NO